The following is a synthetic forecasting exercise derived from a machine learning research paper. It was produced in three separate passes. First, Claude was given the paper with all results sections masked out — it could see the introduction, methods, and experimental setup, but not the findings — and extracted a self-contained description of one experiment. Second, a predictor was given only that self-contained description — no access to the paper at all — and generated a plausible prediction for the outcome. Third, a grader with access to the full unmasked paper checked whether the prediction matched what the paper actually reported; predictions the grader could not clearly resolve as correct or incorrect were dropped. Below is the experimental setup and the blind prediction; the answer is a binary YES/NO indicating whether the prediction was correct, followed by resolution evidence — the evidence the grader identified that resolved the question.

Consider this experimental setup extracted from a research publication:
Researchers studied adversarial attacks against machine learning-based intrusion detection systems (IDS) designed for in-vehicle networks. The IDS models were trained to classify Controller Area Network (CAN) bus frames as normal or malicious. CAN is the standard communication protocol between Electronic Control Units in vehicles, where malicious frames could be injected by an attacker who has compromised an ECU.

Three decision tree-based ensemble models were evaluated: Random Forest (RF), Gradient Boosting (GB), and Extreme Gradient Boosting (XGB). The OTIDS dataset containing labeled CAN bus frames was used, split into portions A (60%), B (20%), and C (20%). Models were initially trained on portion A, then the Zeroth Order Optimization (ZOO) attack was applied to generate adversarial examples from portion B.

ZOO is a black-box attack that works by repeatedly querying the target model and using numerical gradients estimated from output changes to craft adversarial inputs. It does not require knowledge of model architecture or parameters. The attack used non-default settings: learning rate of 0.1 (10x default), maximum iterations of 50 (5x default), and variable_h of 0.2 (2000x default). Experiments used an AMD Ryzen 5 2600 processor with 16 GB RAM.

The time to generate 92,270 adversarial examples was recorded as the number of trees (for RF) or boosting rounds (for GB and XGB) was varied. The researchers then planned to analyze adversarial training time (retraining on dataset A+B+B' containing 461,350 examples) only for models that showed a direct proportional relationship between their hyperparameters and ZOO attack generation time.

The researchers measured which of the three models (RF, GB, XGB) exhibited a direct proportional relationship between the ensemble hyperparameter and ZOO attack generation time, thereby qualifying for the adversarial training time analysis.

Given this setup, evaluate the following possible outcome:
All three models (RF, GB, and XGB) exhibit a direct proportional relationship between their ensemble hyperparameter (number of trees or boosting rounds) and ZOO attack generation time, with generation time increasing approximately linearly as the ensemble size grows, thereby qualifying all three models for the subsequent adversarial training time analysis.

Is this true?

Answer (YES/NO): NO